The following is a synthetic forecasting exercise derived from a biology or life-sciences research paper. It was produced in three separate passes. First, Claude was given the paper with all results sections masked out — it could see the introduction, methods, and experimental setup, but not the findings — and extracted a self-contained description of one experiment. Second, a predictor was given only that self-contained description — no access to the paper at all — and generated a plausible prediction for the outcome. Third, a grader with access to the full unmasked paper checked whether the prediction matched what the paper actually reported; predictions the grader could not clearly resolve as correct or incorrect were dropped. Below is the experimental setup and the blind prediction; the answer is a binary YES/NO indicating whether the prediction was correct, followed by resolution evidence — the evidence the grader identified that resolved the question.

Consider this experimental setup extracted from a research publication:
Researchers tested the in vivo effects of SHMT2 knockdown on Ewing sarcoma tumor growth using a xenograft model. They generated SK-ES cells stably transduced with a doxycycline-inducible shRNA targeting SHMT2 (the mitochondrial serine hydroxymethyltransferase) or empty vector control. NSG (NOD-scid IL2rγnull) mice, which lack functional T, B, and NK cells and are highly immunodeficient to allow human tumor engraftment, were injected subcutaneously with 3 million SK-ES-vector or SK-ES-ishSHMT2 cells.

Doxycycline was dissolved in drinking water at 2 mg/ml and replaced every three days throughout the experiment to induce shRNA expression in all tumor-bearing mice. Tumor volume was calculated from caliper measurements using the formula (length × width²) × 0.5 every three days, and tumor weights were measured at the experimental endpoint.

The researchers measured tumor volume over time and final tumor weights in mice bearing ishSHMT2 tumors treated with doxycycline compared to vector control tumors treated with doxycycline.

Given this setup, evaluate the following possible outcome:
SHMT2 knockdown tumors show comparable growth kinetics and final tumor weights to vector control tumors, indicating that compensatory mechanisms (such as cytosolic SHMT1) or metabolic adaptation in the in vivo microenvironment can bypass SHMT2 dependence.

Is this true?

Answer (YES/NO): NO